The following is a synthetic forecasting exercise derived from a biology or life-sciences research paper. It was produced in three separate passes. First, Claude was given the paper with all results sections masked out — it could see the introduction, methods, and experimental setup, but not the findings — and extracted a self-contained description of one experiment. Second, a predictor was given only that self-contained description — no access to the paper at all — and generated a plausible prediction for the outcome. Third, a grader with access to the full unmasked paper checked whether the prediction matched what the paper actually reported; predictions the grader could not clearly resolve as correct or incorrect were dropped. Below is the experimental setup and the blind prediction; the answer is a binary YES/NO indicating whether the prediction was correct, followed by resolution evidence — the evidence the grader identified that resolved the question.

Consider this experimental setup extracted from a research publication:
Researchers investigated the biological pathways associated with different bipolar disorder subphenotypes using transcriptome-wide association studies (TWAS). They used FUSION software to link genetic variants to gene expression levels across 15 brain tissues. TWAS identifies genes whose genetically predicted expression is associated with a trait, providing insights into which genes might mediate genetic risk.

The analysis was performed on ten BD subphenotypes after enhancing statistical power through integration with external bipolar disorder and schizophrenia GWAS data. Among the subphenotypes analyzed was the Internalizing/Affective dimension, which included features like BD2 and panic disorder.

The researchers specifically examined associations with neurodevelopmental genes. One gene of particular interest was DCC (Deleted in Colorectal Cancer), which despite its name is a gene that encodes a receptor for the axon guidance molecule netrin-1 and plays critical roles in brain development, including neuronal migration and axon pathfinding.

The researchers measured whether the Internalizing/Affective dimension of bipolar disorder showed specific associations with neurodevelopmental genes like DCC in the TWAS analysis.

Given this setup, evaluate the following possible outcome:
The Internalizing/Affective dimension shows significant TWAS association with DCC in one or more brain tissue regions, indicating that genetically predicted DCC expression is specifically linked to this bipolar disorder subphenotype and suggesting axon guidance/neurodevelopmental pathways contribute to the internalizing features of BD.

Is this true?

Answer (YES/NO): NO